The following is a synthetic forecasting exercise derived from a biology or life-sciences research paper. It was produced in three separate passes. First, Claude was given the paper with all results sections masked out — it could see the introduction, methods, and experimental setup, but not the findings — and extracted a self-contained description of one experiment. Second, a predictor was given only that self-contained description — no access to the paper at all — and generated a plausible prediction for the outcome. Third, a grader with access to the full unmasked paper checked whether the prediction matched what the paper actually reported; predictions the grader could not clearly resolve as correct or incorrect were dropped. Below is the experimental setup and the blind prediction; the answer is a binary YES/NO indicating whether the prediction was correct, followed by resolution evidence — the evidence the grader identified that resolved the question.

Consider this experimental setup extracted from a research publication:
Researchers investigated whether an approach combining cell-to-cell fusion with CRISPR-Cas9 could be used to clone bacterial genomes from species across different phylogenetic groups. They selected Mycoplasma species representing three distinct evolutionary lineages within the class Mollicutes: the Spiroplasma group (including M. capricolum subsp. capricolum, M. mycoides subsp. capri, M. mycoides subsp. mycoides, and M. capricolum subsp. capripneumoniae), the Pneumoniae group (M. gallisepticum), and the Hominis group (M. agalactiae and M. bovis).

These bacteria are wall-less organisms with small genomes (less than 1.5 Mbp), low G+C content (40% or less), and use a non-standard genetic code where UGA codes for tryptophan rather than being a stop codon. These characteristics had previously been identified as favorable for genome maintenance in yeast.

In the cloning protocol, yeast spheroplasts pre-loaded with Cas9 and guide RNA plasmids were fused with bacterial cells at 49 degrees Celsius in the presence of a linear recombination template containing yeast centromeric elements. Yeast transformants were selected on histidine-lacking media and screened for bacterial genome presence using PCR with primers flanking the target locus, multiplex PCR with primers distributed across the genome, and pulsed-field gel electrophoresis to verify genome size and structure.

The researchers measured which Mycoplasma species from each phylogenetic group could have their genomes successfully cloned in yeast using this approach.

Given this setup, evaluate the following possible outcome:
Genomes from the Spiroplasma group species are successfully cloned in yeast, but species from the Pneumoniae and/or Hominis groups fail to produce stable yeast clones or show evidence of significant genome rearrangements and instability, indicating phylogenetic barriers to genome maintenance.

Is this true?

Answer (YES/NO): NO